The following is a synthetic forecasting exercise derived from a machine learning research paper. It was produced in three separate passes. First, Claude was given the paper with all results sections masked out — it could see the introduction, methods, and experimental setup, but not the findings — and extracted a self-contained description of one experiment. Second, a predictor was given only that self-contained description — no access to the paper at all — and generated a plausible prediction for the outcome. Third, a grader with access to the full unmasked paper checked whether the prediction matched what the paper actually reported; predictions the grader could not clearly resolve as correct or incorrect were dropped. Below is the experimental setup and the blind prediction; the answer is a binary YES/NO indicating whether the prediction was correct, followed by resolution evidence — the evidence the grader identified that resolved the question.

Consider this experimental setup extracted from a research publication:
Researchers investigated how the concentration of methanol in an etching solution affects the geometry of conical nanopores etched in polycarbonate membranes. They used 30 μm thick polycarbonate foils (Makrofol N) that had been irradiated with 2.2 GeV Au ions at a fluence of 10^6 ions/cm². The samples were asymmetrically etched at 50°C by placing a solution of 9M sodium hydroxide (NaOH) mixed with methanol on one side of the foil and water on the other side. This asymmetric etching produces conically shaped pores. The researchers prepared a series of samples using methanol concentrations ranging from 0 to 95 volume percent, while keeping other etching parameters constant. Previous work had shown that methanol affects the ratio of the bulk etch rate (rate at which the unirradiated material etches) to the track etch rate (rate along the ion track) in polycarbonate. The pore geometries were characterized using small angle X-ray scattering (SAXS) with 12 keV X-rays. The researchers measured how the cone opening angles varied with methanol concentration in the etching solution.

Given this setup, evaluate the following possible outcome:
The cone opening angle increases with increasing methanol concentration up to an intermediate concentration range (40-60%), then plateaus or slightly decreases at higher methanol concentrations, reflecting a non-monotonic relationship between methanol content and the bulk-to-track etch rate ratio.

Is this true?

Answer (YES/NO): NO